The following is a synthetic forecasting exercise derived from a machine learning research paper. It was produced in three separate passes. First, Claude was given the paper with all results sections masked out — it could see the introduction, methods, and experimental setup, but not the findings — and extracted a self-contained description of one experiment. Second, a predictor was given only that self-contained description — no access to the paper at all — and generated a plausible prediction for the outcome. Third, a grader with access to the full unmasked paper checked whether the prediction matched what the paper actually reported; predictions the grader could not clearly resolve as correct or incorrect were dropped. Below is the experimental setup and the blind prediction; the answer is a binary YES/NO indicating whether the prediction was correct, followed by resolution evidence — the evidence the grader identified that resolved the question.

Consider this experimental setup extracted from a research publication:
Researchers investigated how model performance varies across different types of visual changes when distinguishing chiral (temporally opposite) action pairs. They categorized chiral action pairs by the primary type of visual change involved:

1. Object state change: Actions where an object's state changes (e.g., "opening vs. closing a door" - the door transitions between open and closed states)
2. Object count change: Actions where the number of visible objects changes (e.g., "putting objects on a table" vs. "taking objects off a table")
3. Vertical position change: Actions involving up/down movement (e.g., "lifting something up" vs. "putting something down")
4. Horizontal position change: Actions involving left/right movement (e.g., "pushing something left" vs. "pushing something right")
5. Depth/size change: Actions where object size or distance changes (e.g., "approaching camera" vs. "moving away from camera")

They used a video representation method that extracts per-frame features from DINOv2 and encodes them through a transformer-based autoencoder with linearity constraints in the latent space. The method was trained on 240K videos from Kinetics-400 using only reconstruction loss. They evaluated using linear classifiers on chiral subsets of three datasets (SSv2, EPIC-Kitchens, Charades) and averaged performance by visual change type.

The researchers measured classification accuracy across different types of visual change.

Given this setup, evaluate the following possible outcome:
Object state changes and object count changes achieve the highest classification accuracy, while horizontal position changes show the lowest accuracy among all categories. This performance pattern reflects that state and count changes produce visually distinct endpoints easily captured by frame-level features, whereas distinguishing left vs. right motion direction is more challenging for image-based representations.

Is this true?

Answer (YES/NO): YES